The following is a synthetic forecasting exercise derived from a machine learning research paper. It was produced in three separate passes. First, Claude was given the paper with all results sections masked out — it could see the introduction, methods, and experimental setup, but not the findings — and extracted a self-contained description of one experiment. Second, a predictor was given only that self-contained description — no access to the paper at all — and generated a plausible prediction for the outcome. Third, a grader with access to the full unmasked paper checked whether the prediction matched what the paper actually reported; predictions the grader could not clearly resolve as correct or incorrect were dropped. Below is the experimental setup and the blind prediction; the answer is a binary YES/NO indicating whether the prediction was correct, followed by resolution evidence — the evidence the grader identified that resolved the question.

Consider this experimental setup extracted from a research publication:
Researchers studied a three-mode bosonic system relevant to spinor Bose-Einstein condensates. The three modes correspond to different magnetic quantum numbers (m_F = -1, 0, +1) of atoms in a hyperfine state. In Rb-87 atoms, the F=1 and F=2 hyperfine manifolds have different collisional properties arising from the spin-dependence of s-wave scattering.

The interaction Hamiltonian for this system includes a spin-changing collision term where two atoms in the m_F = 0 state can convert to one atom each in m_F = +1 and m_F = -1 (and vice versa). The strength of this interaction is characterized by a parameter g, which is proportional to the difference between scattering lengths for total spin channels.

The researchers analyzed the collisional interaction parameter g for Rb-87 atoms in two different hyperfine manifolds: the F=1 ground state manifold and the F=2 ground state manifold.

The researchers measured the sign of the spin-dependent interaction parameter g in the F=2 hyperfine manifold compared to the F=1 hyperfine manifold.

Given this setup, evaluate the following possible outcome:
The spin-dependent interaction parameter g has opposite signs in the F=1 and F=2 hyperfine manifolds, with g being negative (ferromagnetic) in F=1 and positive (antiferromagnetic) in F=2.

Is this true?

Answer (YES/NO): YES